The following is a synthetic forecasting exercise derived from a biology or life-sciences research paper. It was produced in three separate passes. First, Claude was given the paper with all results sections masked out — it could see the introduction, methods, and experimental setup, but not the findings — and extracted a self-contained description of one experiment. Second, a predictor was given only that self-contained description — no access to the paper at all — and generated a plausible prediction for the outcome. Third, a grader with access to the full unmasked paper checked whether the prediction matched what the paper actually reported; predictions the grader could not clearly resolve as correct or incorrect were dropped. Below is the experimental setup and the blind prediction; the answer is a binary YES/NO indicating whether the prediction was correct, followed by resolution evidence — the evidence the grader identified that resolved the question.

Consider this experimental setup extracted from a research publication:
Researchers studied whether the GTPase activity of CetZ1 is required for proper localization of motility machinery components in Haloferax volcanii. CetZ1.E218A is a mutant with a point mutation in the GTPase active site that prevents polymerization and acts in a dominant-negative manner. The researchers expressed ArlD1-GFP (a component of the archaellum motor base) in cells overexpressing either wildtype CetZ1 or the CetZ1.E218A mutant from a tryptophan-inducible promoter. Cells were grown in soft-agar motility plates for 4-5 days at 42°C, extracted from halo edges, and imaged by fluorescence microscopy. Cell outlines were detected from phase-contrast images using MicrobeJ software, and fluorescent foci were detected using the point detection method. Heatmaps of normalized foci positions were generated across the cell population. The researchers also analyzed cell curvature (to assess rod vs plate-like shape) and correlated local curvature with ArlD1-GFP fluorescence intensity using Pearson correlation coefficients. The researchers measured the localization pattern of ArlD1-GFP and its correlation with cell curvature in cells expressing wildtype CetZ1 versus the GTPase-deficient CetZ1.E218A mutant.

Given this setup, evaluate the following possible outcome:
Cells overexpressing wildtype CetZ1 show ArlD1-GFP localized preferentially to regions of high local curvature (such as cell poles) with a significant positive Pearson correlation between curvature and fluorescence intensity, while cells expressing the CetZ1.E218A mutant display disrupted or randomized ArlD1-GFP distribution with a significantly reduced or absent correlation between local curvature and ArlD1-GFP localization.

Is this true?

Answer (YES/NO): NO